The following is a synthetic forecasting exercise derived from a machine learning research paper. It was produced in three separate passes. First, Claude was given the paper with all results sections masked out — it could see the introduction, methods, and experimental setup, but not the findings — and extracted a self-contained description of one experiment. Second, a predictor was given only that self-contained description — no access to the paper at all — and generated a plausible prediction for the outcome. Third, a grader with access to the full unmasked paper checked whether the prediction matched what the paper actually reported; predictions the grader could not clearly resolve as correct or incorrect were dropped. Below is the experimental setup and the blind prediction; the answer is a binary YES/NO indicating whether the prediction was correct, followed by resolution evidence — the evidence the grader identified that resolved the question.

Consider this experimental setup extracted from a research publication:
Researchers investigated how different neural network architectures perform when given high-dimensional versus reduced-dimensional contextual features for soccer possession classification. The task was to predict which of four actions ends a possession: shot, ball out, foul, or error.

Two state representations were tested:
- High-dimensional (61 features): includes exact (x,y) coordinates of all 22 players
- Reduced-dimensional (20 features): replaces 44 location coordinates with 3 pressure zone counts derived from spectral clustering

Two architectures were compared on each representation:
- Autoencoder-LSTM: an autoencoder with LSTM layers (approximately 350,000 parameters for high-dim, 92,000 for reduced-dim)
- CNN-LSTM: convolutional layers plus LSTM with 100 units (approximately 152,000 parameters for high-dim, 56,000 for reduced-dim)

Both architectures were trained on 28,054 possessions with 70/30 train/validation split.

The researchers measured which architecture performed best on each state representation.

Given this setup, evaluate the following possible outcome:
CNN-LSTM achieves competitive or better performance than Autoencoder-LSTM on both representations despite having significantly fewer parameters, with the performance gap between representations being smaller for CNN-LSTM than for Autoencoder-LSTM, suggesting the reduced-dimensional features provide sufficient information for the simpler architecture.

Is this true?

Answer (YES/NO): NO